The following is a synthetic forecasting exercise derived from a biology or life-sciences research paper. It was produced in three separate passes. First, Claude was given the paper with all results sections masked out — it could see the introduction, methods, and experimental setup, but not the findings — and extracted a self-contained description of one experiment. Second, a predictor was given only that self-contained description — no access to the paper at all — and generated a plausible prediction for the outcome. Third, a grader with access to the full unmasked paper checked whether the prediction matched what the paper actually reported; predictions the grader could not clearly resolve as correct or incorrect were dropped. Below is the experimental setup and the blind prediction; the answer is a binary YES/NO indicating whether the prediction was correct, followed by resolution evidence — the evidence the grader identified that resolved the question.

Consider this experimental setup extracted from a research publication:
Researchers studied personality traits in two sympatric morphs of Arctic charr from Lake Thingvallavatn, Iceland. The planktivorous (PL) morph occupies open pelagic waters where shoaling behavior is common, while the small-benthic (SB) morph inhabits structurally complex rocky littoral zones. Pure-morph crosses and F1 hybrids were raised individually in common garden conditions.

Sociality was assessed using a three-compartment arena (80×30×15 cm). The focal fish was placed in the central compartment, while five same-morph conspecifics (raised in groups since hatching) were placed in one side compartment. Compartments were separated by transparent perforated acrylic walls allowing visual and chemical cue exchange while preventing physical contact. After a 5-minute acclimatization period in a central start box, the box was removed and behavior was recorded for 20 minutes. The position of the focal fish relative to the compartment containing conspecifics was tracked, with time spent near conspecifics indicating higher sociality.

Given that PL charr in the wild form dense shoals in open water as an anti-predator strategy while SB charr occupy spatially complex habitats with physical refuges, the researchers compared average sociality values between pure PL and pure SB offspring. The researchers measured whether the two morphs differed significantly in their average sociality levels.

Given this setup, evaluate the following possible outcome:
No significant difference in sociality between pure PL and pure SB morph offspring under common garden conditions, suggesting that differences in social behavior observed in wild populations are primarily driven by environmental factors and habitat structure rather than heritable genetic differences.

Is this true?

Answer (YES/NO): NO